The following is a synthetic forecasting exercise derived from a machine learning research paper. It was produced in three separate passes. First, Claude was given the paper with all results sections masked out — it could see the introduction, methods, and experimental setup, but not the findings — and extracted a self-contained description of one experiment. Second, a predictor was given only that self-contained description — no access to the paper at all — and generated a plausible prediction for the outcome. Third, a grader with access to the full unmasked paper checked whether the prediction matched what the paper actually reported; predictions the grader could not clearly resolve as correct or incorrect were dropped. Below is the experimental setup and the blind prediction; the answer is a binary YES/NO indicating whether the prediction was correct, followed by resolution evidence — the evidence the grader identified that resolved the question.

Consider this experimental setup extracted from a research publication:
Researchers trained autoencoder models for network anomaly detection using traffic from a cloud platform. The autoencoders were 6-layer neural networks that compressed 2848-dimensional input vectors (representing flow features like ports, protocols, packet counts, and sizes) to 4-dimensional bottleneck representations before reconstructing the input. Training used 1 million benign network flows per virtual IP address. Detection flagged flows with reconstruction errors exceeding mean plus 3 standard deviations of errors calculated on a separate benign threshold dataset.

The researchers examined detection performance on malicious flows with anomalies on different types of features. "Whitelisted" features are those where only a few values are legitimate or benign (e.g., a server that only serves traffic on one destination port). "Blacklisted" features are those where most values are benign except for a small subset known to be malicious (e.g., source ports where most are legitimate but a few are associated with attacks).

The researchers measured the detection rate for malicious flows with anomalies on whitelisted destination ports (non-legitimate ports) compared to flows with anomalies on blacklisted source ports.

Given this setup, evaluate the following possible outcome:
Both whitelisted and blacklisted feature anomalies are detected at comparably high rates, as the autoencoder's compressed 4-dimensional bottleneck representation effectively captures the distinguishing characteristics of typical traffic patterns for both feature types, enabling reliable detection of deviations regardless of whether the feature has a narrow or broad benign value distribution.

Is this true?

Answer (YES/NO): YES